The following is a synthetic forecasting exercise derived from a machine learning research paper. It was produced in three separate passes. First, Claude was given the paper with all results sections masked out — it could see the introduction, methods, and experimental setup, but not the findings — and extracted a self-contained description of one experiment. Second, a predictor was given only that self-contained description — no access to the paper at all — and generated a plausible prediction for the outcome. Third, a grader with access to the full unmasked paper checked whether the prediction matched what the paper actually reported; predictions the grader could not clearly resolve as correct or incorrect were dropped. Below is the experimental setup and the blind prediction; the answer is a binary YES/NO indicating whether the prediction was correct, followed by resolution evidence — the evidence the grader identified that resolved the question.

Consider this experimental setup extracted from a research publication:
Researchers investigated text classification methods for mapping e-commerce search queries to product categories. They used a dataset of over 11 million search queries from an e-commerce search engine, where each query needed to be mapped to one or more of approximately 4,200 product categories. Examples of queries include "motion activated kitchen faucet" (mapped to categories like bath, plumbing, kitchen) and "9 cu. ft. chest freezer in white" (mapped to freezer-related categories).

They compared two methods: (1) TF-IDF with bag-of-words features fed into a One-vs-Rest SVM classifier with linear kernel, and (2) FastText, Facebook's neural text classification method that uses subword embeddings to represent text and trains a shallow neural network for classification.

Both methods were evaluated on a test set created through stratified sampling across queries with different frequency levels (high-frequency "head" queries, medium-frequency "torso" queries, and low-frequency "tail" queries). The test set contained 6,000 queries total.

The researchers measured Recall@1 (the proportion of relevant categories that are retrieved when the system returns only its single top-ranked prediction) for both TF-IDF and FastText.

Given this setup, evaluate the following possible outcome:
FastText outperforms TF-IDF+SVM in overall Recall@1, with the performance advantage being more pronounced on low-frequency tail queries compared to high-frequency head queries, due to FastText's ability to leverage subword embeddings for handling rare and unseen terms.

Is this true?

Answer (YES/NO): NO